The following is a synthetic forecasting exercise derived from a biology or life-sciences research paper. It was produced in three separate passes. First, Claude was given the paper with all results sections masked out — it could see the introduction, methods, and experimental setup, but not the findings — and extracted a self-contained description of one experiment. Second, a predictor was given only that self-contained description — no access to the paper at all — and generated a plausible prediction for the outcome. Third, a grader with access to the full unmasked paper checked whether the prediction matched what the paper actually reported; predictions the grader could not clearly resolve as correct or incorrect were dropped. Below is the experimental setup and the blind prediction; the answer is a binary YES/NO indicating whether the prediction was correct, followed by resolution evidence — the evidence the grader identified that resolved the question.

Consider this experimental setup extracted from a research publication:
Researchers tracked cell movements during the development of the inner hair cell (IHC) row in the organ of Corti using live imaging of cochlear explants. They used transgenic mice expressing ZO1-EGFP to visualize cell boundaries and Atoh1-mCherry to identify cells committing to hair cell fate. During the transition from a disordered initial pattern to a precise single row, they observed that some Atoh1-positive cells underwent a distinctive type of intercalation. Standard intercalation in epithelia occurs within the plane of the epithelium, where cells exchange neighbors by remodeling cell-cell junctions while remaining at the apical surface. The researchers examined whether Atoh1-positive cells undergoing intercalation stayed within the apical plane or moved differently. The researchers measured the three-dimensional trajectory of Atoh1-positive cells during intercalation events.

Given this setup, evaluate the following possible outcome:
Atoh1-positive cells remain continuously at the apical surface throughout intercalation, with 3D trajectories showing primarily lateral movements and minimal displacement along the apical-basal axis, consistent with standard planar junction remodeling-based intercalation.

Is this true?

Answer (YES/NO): NO